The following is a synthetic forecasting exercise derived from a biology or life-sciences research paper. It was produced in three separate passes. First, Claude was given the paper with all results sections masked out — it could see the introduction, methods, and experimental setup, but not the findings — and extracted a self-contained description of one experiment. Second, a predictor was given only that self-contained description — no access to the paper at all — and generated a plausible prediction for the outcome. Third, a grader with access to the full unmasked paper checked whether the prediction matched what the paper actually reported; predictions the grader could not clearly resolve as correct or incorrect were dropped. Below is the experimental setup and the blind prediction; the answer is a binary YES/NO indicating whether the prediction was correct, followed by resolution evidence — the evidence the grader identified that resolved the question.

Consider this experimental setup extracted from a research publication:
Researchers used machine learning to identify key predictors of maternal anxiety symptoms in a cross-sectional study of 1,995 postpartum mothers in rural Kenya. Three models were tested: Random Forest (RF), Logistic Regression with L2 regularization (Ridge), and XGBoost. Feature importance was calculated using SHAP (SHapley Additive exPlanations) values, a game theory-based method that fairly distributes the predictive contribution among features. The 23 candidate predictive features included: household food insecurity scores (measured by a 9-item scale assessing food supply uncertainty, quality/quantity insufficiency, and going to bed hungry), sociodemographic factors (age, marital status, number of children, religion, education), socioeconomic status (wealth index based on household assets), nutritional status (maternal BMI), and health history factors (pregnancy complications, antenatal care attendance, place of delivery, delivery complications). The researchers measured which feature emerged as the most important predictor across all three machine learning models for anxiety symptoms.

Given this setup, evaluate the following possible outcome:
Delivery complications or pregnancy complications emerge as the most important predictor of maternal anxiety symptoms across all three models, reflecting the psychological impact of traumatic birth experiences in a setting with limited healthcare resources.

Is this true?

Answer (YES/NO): NO